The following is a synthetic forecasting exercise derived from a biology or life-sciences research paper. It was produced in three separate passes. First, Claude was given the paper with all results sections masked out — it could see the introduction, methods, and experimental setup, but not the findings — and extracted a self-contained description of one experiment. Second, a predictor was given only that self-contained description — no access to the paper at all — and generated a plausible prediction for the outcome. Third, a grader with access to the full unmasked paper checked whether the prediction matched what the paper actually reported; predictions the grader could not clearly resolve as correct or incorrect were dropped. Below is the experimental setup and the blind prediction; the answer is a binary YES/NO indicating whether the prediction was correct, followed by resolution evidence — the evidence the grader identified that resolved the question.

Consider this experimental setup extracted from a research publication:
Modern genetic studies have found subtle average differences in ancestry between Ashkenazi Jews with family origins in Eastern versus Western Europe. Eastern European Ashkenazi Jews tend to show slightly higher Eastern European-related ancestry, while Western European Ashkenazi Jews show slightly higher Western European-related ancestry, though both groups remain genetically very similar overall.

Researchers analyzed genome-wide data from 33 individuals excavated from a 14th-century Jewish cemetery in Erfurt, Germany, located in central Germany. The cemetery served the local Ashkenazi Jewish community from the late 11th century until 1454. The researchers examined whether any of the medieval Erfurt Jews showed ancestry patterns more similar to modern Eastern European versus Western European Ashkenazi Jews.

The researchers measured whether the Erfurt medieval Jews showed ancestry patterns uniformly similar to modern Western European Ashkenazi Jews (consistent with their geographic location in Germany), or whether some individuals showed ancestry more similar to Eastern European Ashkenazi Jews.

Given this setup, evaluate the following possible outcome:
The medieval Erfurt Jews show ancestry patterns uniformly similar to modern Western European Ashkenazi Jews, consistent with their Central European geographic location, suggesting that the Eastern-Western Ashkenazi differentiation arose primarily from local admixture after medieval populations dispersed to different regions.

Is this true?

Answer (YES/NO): NO